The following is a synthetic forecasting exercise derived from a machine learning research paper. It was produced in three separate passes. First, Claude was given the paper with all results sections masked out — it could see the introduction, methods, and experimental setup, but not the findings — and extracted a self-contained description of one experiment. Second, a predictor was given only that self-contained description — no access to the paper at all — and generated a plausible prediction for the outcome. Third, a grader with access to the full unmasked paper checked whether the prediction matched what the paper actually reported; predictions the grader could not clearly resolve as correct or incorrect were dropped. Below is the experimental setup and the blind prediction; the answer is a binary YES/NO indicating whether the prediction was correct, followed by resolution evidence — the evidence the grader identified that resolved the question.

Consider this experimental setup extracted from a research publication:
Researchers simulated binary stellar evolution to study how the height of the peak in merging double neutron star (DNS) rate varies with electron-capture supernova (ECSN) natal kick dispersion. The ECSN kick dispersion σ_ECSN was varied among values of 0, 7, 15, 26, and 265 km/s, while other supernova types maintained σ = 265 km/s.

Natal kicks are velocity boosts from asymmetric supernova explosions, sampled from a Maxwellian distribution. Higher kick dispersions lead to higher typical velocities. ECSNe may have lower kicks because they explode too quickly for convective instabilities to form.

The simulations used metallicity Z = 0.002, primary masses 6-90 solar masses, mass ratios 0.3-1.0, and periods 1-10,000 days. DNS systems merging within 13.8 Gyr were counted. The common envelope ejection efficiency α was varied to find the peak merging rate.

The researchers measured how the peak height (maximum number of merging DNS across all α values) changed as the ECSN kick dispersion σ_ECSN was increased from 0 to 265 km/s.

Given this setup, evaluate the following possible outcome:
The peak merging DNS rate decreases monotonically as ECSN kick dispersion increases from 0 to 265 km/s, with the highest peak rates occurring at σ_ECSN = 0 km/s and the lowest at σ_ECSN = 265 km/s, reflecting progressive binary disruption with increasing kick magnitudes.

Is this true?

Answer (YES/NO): YES